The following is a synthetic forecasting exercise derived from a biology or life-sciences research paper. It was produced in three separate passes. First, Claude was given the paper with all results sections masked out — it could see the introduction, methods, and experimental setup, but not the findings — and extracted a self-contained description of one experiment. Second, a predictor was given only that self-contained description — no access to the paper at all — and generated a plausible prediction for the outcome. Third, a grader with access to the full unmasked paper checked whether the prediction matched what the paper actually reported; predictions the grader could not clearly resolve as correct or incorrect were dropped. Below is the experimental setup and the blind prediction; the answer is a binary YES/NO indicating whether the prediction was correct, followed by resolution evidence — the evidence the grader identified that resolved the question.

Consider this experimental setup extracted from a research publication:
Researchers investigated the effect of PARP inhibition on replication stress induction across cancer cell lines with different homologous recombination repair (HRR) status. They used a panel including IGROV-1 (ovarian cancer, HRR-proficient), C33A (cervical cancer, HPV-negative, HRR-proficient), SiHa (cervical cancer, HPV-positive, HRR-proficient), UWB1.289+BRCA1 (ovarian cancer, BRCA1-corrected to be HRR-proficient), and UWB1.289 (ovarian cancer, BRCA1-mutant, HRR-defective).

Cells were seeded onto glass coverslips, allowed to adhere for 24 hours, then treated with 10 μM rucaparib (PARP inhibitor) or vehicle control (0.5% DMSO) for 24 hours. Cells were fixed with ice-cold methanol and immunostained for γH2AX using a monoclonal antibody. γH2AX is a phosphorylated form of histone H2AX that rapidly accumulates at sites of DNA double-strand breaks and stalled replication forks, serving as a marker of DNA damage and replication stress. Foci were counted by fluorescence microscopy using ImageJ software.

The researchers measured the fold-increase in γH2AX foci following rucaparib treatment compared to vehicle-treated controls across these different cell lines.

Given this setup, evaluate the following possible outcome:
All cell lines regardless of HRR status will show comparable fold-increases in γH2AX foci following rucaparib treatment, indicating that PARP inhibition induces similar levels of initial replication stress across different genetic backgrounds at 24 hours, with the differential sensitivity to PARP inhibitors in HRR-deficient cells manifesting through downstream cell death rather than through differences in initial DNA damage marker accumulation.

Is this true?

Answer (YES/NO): NO